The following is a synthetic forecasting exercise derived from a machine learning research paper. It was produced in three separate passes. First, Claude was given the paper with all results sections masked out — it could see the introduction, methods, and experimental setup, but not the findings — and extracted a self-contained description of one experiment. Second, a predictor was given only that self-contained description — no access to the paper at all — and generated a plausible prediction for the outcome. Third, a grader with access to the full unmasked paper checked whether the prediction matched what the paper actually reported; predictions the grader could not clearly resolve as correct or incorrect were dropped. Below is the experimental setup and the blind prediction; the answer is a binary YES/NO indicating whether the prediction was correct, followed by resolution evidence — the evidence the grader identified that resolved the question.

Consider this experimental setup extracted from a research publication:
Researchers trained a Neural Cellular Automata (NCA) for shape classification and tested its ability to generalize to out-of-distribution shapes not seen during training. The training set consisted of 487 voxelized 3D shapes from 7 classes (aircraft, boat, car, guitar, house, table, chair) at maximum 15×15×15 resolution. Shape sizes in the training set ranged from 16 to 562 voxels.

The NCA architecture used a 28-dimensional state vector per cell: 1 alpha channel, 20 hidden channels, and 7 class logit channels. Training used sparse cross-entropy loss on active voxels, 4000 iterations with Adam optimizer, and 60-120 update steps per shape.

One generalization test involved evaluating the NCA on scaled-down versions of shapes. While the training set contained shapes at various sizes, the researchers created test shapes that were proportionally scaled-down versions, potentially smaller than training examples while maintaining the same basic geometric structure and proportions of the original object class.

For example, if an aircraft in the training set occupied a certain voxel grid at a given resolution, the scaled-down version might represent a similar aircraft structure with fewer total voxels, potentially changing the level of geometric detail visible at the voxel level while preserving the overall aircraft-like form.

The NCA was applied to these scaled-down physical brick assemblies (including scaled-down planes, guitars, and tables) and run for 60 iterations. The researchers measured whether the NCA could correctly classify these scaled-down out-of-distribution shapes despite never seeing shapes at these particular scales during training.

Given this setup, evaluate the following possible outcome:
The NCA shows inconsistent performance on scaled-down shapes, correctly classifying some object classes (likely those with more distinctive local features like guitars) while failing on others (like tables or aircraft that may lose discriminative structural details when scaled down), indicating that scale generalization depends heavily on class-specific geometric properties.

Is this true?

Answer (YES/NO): NO